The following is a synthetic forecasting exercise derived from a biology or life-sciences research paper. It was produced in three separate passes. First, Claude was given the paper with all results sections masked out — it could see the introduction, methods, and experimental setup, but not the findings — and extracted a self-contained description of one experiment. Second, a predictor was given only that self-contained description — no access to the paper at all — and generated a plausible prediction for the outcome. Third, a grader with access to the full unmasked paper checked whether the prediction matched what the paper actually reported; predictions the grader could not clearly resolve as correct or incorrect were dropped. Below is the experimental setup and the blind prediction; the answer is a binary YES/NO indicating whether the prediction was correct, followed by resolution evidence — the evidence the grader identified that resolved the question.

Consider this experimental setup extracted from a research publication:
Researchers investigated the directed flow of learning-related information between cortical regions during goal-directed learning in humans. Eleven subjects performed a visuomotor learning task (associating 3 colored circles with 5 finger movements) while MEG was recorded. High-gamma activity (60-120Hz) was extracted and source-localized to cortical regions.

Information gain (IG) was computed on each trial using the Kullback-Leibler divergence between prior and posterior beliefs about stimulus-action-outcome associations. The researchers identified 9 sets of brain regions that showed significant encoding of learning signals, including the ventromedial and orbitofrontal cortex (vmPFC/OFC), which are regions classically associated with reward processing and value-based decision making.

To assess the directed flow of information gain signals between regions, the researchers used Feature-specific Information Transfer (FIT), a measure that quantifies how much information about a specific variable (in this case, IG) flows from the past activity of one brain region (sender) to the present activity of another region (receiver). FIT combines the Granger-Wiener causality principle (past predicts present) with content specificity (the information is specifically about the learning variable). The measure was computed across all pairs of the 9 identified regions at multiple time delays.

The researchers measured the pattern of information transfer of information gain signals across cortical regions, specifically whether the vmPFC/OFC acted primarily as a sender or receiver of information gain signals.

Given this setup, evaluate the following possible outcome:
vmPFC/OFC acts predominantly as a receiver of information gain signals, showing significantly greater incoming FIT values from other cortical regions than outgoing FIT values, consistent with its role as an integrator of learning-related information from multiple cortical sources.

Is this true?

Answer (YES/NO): YES